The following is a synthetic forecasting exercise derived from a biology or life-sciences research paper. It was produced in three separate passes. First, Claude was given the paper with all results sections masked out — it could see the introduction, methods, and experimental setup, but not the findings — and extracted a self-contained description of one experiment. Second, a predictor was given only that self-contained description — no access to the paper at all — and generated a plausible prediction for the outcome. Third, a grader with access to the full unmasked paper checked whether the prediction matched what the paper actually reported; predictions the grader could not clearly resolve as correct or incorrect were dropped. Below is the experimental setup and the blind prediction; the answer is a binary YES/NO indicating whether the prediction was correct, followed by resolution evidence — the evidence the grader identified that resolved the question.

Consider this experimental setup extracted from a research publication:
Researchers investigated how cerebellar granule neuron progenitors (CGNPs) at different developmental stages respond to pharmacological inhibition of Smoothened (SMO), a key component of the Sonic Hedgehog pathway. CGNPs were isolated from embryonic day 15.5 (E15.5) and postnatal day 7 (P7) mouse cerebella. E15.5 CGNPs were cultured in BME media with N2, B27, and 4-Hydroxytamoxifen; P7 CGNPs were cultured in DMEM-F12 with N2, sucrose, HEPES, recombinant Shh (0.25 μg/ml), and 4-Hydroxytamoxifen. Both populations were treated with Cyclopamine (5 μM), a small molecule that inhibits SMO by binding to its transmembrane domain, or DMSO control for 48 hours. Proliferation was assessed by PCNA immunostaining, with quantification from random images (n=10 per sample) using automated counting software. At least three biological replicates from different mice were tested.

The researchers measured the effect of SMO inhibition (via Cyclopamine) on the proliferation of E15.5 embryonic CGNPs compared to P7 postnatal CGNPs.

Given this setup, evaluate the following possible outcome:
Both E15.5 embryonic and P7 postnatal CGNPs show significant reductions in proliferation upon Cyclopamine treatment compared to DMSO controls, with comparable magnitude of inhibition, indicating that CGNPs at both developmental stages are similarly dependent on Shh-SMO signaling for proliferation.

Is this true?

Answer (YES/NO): NO